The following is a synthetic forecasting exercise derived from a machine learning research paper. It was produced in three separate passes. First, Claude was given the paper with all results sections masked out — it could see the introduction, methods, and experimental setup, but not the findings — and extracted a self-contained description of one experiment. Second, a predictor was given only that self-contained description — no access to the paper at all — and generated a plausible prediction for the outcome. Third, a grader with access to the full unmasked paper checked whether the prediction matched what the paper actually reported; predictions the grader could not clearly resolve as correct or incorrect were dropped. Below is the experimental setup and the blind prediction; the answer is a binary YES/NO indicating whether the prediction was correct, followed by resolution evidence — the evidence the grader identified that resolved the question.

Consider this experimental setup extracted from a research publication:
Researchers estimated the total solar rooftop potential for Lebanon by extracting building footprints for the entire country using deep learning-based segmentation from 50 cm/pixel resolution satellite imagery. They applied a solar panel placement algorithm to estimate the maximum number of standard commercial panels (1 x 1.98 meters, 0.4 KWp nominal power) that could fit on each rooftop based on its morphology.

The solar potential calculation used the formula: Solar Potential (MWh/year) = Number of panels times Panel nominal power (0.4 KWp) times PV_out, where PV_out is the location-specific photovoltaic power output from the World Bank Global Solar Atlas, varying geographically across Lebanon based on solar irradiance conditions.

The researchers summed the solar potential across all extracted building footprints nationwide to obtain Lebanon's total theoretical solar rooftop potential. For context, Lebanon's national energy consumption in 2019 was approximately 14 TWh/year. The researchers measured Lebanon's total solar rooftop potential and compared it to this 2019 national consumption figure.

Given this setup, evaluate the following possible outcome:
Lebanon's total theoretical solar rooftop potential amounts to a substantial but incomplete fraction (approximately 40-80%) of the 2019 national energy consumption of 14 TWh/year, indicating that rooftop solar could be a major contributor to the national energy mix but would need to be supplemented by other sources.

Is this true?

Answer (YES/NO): NO